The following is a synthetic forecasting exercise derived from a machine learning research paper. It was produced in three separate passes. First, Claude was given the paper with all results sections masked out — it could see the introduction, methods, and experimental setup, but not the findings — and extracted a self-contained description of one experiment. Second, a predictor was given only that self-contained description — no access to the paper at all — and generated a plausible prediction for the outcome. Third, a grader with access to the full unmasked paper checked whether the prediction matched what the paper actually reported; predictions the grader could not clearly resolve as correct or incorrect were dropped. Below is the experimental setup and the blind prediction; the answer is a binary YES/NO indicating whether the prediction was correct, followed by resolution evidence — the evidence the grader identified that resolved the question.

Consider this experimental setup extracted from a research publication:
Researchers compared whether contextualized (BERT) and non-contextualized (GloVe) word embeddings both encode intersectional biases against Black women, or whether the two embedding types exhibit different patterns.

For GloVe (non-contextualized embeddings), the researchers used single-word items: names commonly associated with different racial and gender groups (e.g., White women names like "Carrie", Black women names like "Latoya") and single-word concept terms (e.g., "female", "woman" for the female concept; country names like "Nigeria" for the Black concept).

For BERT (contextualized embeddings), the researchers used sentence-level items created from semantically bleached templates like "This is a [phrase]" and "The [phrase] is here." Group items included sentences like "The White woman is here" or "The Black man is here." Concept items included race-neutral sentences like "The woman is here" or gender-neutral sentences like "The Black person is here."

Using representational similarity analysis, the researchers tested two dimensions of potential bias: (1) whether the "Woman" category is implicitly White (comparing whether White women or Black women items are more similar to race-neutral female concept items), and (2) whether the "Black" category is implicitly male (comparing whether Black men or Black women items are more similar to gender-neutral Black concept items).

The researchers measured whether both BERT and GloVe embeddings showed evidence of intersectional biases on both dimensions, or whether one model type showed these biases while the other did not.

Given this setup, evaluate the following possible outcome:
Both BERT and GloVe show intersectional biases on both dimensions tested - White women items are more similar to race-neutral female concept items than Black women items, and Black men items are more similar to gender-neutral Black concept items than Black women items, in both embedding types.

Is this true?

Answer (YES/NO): YES